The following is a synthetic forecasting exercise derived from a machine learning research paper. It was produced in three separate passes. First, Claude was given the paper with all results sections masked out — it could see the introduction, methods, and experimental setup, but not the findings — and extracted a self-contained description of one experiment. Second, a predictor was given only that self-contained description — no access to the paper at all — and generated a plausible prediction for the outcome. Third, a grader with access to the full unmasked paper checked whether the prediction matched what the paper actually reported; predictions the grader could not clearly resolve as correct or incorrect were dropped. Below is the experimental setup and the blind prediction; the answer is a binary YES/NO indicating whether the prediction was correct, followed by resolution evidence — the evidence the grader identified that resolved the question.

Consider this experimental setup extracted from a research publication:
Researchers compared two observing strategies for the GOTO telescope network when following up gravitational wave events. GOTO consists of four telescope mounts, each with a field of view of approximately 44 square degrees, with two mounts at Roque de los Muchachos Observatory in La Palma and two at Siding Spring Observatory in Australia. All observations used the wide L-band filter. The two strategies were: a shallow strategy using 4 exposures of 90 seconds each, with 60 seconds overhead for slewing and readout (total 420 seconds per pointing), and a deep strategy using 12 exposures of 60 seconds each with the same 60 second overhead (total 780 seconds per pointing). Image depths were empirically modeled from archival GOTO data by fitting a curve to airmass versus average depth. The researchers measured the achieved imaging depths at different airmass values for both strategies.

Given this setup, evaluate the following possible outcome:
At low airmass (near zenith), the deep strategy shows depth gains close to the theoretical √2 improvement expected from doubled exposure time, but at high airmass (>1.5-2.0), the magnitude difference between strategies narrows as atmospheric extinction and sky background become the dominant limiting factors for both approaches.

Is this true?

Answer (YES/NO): NO